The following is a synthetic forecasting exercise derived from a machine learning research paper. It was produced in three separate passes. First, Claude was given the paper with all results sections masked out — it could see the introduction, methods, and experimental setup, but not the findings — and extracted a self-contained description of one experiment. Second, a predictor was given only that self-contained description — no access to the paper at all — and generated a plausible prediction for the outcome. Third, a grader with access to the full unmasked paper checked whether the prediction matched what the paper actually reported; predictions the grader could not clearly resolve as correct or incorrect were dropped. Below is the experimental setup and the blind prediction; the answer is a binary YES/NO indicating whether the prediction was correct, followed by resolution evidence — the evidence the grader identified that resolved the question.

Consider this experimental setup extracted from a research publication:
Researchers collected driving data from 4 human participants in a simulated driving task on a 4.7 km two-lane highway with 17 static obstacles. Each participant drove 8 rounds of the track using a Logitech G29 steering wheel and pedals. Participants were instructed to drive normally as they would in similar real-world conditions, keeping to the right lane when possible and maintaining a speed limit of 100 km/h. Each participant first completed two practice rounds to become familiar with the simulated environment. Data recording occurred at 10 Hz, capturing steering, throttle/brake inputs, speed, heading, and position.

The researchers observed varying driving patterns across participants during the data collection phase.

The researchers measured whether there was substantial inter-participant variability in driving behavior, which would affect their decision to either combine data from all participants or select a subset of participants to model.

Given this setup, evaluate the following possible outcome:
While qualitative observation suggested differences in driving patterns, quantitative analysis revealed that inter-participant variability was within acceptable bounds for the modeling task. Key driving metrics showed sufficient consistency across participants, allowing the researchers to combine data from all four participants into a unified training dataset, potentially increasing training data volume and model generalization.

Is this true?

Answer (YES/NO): NO